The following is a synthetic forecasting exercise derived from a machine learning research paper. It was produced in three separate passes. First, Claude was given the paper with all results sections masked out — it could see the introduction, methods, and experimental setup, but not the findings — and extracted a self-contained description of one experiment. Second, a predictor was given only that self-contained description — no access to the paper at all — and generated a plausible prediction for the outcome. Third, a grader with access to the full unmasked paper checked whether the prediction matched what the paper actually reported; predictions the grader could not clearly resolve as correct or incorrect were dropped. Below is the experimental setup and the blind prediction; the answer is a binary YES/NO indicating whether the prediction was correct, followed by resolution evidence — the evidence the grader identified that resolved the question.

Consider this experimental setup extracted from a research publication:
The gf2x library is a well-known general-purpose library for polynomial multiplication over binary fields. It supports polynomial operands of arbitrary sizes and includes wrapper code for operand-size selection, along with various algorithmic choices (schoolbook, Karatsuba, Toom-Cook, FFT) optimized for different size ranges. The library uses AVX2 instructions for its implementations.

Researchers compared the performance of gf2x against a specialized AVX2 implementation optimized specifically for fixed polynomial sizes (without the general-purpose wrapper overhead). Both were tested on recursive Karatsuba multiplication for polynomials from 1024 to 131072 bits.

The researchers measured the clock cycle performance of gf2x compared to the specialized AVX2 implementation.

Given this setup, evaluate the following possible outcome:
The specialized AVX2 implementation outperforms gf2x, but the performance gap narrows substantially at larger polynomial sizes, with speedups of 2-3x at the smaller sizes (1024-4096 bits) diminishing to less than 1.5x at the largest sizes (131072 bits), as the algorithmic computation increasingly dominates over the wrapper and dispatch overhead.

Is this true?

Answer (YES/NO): NO